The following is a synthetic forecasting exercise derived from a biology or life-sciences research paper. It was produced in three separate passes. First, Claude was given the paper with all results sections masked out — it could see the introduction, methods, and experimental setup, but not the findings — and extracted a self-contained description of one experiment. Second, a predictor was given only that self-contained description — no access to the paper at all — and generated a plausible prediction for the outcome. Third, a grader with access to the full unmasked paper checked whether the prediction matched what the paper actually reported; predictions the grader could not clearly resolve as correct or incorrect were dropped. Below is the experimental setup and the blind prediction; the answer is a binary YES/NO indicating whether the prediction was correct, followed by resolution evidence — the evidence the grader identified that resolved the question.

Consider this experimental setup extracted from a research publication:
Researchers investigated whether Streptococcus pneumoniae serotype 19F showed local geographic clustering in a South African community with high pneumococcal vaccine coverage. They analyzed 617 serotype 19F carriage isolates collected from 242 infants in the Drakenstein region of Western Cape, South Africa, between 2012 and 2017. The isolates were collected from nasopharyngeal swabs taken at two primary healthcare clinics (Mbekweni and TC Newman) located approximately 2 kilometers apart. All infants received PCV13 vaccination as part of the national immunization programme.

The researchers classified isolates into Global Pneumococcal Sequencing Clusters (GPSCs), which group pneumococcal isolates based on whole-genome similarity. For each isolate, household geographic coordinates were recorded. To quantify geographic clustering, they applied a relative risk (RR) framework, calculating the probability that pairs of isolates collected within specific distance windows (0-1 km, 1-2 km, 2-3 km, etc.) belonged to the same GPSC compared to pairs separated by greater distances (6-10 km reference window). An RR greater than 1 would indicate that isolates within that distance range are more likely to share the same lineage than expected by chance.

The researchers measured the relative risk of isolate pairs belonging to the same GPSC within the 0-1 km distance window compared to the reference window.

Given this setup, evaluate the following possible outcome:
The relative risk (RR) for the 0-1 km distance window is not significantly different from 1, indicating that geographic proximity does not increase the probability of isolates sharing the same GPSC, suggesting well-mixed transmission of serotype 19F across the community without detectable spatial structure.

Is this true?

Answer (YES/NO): NO